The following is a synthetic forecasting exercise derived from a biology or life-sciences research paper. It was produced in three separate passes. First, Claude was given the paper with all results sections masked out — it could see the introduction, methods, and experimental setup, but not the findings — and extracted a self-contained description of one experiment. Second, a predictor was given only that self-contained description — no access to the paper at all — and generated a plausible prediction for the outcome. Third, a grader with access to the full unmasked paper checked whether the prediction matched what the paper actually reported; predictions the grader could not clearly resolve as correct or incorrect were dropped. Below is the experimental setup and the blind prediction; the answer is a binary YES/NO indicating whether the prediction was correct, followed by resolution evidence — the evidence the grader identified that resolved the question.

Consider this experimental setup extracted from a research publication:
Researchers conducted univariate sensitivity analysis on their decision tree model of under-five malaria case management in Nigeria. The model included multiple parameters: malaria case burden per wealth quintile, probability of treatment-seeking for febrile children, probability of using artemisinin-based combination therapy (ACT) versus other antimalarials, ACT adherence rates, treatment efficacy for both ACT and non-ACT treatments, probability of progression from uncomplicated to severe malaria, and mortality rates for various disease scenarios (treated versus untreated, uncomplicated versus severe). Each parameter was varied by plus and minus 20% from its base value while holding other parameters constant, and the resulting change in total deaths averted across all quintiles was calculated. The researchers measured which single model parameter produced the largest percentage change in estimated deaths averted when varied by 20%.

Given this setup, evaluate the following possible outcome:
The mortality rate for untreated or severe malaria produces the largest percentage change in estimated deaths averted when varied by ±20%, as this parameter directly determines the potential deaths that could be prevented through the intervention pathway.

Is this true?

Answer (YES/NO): NO